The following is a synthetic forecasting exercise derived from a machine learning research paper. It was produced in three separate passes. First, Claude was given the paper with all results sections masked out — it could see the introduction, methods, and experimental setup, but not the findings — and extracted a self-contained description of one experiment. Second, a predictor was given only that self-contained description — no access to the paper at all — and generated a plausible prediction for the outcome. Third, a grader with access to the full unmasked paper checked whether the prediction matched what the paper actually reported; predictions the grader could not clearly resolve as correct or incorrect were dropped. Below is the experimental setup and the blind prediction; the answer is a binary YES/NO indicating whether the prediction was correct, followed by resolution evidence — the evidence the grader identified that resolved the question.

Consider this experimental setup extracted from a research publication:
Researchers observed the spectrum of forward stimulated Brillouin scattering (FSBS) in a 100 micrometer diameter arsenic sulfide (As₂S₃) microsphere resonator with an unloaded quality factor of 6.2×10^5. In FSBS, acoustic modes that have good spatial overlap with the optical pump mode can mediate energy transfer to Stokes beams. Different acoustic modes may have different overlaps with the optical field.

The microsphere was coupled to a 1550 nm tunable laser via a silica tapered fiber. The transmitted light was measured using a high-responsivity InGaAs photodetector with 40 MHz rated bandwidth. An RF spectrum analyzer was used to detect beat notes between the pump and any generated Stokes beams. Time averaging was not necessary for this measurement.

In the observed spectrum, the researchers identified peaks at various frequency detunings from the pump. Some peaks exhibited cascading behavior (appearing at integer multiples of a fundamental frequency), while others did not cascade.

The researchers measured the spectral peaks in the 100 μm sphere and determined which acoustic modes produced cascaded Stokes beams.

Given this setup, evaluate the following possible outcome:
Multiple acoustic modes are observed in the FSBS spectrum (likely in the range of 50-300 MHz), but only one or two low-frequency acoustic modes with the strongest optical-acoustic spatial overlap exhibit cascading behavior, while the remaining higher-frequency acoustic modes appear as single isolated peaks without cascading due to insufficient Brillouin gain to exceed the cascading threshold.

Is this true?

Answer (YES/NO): NO